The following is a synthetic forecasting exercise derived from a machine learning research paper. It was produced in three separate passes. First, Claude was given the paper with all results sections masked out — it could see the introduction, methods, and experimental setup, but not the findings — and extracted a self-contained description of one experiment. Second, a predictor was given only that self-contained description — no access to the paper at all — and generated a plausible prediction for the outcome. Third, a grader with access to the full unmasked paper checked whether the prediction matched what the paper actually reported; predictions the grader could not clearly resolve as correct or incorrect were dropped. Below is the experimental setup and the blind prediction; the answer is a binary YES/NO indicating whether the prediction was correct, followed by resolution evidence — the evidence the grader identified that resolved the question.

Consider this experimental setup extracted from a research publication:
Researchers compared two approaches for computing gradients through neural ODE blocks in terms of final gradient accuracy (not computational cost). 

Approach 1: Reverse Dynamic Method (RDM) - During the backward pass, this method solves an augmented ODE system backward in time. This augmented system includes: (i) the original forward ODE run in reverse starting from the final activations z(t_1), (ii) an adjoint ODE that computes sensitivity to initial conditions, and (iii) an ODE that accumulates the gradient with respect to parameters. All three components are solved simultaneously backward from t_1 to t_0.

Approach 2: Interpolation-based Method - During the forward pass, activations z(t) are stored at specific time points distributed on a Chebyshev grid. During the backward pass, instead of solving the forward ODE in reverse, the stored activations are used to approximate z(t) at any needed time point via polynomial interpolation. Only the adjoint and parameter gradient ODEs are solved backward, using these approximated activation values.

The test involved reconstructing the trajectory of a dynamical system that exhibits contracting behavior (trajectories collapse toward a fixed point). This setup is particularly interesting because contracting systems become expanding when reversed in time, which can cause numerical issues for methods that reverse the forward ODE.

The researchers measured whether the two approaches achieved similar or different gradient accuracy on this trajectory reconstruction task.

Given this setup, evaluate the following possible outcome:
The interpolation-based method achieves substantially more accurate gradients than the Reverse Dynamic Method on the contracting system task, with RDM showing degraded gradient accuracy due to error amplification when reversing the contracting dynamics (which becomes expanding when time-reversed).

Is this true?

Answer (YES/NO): NO